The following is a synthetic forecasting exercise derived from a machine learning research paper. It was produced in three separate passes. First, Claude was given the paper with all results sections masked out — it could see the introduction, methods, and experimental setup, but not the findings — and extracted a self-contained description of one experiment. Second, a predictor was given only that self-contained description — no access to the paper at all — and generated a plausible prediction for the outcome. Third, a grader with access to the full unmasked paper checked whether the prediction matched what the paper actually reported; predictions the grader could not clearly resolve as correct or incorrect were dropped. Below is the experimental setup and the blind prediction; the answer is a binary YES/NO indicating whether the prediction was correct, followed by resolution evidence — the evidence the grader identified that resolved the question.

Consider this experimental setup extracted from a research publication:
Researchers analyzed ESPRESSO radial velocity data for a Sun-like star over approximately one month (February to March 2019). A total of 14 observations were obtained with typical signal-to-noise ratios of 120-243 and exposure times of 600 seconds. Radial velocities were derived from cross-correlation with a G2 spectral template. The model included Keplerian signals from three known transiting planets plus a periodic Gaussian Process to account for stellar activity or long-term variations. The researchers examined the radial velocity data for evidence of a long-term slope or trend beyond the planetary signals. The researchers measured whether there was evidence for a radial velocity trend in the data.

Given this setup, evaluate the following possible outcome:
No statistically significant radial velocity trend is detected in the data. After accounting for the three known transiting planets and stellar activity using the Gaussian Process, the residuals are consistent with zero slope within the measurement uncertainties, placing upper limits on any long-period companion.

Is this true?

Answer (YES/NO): NO